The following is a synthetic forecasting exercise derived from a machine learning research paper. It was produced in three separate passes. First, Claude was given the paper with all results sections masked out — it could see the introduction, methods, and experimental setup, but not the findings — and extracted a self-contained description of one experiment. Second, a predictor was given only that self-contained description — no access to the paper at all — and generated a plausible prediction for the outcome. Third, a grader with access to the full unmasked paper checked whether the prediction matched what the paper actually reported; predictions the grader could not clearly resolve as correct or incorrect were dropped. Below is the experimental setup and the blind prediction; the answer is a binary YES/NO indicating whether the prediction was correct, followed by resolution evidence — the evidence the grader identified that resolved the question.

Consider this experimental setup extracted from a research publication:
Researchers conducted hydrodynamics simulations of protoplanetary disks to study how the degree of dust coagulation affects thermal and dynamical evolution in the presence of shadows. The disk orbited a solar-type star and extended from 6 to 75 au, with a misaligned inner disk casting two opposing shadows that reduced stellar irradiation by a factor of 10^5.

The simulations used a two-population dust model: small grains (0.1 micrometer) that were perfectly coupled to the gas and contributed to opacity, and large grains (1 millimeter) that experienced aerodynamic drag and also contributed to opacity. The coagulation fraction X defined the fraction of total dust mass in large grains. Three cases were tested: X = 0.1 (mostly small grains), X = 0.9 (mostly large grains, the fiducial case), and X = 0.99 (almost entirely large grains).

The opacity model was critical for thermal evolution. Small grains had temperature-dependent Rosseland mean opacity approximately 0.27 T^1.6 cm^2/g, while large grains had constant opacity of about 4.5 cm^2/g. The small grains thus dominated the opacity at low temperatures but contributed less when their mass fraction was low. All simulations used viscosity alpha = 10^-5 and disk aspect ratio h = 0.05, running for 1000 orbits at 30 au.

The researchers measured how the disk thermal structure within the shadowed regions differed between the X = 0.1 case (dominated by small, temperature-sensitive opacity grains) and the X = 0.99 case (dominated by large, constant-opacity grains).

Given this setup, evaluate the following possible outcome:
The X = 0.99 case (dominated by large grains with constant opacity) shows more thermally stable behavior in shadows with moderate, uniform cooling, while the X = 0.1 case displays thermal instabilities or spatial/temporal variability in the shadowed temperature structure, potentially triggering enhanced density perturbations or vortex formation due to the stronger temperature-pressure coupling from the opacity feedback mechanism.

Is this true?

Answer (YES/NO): NO